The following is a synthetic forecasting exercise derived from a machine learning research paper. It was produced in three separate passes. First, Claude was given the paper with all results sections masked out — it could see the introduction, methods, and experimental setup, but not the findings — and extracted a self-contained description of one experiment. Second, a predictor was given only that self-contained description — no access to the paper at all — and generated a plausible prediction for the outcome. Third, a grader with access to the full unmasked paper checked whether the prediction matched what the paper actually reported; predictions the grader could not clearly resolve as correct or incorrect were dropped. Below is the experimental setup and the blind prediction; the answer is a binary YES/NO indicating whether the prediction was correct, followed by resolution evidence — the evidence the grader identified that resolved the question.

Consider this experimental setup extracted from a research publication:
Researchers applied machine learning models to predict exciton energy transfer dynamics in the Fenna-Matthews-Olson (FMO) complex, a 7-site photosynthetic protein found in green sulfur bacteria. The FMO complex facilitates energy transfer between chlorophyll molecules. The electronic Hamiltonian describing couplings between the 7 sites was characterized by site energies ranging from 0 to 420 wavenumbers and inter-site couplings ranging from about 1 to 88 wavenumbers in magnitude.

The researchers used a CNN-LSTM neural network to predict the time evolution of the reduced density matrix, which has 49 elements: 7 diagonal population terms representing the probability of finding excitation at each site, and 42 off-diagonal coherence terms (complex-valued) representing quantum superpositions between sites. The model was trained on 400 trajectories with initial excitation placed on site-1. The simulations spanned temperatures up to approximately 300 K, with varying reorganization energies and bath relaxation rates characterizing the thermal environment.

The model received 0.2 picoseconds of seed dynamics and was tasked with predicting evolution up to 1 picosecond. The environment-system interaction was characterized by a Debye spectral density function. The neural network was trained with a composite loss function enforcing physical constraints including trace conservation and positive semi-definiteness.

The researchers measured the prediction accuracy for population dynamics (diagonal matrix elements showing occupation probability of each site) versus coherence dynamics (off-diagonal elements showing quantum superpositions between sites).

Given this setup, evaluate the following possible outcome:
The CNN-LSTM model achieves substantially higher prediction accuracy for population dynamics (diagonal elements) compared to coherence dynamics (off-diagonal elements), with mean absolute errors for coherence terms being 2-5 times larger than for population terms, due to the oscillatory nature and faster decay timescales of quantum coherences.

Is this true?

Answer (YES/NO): NO